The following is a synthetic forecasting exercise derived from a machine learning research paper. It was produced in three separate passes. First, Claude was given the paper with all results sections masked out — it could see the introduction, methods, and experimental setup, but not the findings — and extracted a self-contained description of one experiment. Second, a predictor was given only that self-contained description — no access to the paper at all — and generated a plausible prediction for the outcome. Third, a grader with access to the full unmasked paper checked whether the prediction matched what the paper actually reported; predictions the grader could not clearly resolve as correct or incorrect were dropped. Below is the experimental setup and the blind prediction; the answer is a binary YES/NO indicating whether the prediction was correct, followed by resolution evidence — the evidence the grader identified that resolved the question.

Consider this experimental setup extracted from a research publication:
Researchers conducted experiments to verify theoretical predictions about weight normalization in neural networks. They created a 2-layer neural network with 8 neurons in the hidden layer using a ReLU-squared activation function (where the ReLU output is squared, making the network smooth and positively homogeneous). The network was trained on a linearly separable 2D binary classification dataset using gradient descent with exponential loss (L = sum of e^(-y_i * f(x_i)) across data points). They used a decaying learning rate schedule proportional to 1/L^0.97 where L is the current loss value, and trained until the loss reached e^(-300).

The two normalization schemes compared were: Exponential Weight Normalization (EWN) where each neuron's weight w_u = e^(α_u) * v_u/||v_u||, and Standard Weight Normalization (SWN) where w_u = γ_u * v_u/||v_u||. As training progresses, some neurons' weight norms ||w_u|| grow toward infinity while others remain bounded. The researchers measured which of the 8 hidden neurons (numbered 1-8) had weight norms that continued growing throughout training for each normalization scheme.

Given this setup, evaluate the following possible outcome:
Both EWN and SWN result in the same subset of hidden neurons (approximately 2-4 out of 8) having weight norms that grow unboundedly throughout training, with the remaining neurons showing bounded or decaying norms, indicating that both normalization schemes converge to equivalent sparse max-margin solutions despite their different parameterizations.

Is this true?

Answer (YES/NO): NO